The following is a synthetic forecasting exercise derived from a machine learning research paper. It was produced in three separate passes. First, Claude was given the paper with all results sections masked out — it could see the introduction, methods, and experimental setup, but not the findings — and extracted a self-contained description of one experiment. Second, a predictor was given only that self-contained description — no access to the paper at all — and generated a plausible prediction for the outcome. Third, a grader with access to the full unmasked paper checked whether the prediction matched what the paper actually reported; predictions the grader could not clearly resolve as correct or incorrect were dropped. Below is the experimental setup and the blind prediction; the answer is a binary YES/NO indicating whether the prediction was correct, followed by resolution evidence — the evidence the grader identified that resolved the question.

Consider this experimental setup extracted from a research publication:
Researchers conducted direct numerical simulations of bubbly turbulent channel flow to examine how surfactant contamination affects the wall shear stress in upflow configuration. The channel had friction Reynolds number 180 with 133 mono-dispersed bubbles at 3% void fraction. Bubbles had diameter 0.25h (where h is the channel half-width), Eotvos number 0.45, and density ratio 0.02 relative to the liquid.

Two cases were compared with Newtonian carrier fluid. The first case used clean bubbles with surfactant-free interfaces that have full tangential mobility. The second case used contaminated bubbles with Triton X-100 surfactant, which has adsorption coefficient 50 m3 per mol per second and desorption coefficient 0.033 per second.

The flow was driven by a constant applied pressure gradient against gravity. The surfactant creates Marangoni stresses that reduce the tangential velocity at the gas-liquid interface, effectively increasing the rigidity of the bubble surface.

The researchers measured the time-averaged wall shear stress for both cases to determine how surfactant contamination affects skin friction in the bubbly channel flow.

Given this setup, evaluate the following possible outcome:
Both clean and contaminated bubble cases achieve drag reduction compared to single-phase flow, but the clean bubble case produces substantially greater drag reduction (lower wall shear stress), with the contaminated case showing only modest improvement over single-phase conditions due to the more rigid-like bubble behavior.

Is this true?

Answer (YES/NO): NO